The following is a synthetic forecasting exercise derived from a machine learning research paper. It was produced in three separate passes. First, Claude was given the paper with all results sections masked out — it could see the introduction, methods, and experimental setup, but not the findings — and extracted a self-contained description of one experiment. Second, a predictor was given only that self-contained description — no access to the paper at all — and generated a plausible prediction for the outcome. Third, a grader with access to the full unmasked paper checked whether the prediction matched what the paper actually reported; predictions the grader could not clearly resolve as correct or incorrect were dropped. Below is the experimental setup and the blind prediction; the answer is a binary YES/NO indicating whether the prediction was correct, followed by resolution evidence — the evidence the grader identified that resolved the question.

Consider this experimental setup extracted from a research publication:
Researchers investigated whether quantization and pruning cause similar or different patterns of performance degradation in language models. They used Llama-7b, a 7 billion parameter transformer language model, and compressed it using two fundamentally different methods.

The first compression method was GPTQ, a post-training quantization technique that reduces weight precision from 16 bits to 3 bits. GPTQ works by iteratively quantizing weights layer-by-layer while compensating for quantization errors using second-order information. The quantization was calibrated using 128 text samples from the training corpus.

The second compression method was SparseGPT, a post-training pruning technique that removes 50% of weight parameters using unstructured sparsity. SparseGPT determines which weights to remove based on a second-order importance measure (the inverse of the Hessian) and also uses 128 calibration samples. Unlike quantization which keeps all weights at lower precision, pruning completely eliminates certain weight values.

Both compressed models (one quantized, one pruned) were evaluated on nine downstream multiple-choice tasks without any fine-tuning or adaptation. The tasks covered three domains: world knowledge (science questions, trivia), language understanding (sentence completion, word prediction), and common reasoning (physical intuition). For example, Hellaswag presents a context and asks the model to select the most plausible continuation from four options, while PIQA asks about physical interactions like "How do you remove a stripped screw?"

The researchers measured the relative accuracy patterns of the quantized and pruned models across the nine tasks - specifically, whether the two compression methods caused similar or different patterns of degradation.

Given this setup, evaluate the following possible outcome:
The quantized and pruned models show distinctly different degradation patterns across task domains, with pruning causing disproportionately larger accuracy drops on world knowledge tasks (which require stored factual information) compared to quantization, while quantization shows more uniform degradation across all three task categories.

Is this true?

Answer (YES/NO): NO